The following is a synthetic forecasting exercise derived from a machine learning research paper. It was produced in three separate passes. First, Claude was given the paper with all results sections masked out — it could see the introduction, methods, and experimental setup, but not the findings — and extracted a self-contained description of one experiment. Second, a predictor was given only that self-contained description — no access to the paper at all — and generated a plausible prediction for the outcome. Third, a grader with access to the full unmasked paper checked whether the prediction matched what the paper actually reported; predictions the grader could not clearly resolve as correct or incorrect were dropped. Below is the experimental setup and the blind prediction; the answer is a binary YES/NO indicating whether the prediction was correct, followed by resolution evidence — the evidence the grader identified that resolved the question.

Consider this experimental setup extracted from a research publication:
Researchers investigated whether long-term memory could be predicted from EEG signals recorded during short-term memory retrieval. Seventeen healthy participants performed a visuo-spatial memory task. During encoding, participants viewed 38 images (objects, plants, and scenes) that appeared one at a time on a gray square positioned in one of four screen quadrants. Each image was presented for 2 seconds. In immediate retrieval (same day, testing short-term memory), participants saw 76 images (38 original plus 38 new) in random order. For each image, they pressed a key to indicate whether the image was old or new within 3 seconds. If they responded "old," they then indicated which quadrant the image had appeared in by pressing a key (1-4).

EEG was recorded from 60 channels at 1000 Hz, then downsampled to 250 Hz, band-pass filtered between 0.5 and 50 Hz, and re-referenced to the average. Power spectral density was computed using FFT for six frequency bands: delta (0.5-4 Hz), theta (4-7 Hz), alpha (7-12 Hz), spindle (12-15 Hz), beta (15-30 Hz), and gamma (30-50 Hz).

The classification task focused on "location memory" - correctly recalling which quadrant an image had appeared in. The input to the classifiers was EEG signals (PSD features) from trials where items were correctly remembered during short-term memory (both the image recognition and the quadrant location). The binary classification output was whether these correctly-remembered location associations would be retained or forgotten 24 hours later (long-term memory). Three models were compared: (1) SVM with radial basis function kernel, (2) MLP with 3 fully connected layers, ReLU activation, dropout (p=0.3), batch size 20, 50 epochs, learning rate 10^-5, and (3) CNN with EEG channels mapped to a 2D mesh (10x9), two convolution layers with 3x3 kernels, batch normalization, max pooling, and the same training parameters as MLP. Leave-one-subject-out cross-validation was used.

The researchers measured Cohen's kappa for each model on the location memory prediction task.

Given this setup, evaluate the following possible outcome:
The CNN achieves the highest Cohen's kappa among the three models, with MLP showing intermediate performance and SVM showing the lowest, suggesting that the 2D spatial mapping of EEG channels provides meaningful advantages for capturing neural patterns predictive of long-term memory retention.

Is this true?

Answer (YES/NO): NO